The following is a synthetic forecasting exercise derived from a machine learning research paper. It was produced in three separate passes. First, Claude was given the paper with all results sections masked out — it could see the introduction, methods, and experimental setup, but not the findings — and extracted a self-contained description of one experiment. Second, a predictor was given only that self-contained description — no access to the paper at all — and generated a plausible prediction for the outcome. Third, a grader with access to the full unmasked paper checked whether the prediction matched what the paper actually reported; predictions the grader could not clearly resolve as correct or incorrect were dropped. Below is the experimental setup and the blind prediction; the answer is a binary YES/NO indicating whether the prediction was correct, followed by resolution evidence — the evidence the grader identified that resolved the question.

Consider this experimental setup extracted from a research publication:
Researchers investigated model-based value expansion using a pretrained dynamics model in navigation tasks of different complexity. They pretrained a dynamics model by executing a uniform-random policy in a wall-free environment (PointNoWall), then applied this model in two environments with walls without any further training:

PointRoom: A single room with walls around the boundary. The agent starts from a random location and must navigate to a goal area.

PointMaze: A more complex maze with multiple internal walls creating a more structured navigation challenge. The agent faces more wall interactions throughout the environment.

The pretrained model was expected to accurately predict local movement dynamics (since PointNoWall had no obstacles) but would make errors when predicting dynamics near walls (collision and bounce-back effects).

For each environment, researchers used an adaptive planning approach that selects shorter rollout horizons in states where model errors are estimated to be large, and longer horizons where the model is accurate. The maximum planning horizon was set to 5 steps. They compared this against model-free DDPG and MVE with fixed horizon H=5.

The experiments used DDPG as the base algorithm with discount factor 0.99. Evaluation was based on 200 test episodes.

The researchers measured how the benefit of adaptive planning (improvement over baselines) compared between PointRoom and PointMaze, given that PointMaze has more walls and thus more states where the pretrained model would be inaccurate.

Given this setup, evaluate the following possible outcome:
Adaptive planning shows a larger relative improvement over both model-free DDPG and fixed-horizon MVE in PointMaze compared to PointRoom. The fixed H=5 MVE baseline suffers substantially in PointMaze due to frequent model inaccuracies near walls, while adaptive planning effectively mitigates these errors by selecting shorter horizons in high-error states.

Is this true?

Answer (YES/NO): NO